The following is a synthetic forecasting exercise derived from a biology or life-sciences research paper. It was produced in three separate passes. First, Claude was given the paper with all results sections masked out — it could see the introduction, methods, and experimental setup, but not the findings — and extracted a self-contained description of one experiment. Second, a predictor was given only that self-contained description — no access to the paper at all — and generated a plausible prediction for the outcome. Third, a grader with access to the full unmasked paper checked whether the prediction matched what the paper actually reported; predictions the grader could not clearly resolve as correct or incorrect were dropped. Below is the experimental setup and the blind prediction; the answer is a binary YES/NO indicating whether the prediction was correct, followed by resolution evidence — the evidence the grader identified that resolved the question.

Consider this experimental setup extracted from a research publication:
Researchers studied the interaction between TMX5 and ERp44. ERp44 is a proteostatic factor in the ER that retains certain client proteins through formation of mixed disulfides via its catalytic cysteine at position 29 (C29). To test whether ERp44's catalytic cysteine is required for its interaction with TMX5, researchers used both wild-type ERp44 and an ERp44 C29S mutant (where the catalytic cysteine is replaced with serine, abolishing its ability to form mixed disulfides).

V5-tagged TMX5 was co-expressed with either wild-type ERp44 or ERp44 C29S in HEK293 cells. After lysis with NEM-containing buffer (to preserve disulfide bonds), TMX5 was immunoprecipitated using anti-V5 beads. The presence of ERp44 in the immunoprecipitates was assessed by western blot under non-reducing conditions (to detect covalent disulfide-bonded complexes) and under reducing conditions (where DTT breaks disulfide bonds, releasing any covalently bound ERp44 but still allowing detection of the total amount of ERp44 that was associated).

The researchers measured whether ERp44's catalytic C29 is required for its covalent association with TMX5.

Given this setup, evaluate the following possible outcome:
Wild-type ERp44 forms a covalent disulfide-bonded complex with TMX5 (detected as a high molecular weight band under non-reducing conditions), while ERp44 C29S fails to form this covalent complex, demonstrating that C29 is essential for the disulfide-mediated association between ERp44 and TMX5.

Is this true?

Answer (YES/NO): NO